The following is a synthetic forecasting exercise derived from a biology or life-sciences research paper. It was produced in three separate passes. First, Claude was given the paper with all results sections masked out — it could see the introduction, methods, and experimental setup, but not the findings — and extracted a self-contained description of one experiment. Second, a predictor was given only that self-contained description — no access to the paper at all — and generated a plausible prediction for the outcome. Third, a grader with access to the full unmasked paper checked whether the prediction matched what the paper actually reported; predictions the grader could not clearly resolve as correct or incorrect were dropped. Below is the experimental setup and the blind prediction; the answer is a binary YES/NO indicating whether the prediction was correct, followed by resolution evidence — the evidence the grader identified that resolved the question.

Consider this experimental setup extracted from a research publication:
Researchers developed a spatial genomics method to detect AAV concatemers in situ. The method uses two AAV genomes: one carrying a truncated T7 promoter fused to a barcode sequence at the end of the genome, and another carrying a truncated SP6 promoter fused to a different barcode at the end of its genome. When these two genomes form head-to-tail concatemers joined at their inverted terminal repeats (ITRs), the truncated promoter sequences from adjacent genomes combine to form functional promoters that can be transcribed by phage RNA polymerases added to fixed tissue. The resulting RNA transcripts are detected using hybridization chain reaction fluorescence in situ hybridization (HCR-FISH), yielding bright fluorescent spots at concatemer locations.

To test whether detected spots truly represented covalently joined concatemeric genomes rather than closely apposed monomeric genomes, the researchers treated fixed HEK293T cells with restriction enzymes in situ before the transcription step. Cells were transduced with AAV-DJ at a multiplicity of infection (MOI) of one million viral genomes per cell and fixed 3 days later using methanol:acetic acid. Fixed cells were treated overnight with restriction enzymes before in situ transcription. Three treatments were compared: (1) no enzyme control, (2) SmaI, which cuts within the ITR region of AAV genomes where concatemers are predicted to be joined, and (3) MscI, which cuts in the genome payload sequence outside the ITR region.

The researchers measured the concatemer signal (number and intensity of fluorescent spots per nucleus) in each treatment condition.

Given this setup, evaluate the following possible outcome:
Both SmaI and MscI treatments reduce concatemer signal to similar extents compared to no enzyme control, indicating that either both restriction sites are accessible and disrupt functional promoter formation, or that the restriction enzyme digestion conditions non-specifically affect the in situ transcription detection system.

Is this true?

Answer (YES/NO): NO